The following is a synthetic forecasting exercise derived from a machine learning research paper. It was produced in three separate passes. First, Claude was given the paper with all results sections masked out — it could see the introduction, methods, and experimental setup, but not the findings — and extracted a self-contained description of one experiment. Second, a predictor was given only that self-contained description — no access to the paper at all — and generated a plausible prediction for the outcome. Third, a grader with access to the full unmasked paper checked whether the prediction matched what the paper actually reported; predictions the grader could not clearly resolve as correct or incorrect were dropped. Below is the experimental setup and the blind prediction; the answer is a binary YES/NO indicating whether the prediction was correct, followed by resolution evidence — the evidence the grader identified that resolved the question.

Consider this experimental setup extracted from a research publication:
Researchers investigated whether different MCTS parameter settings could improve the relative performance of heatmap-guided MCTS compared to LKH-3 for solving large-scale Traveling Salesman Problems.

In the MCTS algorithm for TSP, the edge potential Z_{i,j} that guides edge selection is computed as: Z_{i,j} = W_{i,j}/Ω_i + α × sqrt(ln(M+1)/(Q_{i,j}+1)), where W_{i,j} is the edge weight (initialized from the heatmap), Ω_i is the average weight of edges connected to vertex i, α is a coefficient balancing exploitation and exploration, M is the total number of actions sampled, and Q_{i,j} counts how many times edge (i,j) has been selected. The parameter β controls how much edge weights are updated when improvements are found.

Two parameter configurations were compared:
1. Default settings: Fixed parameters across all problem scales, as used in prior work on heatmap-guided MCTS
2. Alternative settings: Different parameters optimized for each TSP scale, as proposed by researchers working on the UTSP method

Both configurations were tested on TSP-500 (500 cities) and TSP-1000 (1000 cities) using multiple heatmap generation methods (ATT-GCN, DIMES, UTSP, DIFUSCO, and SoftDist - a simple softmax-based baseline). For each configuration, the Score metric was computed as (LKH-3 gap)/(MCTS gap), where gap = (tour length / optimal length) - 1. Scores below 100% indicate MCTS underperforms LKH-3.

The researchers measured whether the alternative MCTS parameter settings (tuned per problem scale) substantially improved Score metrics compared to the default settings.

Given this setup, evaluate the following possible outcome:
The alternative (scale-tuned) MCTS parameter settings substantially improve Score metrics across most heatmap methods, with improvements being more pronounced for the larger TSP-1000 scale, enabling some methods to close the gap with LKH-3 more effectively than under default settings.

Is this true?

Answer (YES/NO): NO